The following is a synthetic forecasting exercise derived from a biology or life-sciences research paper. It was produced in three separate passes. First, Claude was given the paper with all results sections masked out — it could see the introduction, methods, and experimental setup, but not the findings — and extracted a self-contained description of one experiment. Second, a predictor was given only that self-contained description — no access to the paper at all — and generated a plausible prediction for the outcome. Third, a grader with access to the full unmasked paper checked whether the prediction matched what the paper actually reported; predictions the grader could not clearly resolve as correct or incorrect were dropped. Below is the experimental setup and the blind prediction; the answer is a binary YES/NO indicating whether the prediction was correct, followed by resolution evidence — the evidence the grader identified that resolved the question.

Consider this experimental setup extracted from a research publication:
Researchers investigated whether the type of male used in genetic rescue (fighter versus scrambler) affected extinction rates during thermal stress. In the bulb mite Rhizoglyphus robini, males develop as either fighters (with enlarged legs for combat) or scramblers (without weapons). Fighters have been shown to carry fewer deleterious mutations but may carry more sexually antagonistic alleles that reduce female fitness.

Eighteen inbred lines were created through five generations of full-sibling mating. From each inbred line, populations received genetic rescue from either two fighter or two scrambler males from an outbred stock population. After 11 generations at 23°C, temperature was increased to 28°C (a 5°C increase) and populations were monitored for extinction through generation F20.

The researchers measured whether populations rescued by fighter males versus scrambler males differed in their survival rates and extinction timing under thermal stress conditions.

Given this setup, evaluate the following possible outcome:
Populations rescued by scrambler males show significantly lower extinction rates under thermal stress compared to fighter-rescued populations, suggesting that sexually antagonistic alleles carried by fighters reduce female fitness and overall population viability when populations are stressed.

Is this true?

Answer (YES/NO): NO